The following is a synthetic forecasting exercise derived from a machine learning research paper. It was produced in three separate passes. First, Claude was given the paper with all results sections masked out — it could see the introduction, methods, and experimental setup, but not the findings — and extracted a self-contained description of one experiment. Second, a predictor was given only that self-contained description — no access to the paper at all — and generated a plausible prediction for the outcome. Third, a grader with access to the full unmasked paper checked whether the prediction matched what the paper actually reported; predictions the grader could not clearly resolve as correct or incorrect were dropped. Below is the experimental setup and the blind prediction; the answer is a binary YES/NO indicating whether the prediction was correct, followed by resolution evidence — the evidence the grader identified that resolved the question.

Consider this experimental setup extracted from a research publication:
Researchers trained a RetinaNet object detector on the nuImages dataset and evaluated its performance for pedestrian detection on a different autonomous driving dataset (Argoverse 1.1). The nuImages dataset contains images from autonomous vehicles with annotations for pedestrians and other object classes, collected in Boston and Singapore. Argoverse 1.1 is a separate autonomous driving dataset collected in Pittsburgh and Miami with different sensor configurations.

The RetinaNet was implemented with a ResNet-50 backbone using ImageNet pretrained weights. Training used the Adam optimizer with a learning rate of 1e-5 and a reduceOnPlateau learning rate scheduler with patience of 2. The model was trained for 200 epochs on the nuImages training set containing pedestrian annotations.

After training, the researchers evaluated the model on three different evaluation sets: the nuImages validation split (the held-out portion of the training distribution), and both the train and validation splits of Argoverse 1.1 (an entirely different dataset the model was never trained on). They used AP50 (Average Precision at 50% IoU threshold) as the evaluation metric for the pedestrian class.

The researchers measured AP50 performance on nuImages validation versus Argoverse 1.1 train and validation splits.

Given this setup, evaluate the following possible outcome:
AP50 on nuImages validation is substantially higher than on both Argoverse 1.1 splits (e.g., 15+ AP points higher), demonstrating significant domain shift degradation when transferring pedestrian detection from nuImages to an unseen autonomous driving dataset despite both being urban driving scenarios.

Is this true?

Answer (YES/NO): NO